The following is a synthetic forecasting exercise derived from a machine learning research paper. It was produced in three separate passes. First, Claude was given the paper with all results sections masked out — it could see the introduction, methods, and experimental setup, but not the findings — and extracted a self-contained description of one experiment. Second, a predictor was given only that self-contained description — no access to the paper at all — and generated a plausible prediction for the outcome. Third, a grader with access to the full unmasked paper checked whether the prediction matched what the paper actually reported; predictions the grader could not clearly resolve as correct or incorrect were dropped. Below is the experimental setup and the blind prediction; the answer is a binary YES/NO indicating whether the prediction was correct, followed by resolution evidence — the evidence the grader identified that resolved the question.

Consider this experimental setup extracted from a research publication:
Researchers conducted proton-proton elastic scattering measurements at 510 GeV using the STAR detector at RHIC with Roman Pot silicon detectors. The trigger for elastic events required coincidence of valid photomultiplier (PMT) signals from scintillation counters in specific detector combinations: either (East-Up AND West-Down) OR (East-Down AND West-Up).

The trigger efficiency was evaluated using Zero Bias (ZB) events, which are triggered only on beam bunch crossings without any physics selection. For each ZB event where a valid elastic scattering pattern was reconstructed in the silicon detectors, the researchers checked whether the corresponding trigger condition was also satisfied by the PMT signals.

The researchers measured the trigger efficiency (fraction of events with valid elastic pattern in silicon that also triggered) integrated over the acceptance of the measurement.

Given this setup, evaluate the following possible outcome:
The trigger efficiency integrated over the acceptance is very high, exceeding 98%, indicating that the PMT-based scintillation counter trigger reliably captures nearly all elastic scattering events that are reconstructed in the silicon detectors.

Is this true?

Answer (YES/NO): YES